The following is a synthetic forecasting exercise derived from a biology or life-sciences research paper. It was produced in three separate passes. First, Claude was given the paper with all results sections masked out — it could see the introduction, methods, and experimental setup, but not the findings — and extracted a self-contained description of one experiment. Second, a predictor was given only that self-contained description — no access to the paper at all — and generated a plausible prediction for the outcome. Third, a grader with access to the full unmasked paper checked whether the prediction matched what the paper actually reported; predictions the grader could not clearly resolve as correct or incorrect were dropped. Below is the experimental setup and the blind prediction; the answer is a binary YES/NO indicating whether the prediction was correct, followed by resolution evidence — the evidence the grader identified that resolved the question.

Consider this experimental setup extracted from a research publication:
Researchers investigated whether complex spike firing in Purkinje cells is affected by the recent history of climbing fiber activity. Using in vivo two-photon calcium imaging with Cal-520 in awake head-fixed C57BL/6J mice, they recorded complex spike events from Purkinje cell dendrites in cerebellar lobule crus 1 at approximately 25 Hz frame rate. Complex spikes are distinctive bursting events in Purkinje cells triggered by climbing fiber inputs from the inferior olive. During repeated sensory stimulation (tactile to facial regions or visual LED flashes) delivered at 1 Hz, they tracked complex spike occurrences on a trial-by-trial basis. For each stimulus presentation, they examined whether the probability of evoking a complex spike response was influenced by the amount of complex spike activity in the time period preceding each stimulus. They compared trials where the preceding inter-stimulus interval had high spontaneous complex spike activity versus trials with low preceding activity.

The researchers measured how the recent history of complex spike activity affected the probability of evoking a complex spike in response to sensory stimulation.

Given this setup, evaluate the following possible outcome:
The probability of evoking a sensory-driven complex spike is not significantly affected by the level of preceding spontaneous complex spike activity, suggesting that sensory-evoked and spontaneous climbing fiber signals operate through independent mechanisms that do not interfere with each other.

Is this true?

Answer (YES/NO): NO